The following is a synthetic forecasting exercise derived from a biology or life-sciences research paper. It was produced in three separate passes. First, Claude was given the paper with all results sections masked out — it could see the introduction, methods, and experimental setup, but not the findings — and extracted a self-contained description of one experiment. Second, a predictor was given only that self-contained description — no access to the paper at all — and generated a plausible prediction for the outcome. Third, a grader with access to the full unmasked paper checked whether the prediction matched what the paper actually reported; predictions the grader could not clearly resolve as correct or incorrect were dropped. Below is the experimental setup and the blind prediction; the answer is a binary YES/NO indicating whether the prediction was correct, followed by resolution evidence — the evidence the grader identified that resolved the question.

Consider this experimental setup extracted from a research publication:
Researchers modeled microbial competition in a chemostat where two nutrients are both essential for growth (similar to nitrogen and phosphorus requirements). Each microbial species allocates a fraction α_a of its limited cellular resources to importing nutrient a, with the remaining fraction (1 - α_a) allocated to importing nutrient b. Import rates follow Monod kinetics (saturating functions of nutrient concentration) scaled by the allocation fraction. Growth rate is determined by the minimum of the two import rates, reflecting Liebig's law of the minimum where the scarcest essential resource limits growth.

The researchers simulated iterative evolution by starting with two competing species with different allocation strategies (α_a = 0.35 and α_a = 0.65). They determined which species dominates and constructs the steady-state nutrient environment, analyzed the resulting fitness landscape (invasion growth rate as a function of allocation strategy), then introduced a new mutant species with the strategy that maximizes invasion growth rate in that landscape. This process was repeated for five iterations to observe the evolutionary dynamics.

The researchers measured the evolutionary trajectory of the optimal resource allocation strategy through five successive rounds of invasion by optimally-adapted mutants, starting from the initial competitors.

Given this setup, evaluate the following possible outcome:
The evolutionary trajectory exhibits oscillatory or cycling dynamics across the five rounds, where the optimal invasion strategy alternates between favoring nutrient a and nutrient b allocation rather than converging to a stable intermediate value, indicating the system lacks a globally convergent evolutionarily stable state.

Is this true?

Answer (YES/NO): NO